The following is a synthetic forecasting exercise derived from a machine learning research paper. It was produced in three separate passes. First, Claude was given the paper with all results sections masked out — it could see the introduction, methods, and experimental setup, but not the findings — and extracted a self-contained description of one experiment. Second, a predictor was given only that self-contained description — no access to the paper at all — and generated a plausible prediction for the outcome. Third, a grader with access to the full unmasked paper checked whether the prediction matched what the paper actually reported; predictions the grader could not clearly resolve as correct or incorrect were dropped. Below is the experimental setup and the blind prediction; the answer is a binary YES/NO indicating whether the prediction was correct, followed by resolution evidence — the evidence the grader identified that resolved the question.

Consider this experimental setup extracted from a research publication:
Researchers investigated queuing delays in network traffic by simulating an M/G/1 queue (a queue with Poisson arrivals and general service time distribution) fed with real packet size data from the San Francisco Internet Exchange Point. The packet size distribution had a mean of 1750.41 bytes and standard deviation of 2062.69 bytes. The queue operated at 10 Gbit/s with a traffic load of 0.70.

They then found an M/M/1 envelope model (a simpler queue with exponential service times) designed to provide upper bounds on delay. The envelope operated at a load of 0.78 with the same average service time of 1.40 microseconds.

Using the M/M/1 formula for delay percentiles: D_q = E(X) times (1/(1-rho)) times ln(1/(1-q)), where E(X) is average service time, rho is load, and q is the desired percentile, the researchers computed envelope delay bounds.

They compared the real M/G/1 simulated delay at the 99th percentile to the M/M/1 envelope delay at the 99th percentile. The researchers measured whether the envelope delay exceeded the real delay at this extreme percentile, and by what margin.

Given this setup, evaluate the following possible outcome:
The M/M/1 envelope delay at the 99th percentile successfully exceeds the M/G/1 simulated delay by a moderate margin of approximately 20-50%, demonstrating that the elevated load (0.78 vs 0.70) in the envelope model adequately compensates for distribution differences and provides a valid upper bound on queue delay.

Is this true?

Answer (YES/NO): NO